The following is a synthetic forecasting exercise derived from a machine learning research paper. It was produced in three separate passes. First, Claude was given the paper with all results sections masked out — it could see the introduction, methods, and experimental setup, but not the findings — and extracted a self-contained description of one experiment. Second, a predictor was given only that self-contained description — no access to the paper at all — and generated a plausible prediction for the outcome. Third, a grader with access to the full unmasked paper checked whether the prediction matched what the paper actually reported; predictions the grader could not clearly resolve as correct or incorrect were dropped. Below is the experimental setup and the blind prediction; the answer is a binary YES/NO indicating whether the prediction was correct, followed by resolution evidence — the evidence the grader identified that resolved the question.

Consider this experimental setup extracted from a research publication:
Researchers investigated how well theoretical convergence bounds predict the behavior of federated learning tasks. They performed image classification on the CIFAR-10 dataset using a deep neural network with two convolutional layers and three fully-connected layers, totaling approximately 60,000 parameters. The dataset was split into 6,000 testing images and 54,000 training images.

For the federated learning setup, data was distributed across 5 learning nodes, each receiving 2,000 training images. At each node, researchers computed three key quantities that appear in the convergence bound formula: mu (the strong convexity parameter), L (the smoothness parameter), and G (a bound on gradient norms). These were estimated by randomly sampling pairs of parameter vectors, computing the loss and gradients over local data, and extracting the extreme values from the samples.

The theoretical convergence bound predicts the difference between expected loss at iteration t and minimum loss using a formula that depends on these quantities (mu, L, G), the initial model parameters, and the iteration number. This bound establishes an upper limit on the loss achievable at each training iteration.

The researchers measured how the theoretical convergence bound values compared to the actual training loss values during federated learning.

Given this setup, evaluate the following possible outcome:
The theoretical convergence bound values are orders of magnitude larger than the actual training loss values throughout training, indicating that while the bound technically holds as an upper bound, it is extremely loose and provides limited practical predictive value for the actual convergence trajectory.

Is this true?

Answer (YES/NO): YES